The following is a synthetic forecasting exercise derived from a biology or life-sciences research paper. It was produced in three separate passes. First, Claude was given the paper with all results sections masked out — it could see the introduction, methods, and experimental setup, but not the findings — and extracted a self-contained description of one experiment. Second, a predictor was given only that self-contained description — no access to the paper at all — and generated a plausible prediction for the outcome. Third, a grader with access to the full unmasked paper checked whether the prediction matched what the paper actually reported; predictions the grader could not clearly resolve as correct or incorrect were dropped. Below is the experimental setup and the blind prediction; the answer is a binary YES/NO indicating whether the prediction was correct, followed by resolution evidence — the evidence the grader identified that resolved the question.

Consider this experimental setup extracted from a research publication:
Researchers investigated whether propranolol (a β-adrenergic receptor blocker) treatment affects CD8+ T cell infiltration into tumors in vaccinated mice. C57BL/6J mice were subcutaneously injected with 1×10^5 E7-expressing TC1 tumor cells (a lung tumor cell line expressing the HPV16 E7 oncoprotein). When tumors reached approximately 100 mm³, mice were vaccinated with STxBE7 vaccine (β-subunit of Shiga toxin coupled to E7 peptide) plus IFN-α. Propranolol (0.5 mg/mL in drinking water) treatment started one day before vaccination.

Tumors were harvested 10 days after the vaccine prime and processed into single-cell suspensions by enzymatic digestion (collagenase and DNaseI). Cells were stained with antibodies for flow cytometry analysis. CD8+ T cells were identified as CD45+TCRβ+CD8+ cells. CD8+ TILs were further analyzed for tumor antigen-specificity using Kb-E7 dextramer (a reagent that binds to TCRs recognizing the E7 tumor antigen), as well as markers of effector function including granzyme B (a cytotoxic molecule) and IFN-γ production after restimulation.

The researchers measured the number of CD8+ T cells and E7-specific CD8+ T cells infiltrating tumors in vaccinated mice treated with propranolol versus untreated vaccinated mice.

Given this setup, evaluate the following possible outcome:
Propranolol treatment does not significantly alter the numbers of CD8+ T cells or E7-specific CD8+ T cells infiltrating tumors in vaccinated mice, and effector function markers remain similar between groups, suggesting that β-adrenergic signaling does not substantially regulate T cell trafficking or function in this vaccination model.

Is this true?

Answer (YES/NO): NO